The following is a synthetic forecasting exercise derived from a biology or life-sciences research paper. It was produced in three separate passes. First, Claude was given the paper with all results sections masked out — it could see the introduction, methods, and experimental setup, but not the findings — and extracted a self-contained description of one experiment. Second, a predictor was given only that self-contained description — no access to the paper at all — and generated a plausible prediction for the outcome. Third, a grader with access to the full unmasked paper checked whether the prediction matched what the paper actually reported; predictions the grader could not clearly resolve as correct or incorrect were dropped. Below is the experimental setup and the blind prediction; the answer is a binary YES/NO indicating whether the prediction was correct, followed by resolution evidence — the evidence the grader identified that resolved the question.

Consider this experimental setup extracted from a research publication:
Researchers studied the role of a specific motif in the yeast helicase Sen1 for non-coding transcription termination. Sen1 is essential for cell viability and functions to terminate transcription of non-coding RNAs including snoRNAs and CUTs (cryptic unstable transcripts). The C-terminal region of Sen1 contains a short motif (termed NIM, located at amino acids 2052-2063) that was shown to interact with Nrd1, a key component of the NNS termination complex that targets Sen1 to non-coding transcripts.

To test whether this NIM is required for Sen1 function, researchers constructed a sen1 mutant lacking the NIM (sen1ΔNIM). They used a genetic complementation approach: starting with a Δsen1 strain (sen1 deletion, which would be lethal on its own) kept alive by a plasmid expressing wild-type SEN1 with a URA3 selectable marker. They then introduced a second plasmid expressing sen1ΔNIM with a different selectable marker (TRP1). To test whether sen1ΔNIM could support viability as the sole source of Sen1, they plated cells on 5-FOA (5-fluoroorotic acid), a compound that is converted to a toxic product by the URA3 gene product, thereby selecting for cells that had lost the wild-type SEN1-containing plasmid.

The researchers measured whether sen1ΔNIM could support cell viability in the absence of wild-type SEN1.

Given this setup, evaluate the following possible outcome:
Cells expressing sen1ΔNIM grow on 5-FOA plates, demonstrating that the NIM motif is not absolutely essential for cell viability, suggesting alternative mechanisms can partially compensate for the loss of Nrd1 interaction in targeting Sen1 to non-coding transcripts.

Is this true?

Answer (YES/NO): YES